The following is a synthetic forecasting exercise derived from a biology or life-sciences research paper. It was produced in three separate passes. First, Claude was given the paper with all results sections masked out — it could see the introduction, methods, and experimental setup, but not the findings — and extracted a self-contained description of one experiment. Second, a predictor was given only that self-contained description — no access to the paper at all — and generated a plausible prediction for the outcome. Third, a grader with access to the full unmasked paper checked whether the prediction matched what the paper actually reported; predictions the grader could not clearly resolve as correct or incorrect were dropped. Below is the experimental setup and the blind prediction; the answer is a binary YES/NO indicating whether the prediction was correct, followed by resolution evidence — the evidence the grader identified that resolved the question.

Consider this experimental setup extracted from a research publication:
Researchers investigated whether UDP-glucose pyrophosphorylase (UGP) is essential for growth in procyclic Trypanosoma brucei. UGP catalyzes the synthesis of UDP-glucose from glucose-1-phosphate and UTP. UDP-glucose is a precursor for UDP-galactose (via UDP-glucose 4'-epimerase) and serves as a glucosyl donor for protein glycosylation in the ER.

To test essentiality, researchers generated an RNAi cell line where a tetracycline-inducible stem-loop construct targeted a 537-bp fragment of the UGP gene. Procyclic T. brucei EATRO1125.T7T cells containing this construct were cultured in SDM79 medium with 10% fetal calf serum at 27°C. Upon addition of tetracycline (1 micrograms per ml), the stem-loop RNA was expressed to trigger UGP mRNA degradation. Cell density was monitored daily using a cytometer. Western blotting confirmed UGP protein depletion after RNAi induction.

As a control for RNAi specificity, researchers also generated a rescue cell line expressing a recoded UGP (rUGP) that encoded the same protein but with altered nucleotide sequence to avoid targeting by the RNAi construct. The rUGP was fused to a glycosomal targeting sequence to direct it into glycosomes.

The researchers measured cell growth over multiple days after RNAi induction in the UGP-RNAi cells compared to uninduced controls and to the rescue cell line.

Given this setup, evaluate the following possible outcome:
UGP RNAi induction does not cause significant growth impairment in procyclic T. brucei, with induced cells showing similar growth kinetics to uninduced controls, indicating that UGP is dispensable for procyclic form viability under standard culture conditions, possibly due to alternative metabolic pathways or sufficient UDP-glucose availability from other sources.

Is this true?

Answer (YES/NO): NO